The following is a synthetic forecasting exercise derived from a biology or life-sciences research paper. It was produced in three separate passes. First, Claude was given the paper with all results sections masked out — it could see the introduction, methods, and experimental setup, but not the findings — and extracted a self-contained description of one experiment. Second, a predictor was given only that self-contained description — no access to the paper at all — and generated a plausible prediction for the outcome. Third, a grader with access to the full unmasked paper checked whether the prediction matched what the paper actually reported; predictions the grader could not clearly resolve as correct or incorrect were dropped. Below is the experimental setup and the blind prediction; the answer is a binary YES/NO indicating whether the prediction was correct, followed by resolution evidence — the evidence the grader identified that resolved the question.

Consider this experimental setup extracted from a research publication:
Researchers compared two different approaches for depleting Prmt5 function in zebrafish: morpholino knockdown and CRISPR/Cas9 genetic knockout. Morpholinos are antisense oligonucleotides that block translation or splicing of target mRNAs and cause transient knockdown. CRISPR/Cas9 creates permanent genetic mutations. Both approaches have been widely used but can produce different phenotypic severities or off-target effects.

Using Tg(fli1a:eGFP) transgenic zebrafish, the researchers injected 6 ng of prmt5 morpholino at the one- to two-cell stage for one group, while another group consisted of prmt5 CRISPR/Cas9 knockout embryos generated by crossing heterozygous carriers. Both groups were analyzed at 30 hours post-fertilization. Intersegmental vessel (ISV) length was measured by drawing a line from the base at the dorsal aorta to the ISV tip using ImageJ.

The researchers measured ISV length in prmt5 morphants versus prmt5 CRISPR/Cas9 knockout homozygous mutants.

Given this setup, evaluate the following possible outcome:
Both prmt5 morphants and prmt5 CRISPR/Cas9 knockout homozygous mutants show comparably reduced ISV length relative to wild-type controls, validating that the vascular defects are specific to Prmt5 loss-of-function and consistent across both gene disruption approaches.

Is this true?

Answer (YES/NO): YES